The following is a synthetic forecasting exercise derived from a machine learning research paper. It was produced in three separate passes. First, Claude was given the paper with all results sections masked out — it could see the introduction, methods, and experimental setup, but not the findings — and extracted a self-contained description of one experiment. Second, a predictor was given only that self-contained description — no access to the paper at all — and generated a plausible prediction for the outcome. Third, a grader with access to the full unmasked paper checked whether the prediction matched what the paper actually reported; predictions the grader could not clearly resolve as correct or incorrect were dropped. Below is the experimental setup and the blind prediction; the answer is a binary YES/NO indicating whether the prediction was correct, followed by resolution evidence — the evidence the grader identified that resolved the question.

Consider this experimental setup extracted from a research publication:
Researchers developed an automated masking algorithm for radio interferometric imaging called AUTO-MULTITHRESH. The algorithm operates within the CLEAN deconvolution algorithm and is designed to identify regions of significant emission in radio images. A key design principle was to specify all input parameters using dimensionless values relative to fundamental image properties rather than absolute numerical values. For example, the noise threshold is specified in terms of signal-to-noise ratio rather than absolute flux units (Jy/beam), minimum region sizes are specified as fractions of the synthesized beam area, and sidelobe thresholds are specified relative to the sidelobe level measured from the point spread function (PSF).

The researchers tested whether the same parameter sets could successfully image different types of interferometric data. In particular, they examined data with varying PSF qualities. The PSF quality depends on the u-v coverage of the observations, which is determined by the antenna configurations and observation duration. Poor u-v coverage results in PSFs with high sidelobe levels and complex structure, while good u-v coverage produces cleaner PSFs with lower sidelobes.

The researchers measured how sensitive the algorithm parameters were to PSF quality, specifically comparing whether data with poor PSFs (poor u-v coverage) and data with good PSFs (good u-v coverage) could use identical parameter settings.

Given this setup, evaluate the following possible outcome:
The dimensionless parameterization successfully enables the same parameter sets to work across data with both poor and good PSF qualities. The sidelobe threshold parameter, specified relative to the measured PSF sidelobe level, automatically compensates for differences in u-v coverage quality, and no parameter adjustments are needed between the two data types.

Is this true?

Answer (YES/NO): NO